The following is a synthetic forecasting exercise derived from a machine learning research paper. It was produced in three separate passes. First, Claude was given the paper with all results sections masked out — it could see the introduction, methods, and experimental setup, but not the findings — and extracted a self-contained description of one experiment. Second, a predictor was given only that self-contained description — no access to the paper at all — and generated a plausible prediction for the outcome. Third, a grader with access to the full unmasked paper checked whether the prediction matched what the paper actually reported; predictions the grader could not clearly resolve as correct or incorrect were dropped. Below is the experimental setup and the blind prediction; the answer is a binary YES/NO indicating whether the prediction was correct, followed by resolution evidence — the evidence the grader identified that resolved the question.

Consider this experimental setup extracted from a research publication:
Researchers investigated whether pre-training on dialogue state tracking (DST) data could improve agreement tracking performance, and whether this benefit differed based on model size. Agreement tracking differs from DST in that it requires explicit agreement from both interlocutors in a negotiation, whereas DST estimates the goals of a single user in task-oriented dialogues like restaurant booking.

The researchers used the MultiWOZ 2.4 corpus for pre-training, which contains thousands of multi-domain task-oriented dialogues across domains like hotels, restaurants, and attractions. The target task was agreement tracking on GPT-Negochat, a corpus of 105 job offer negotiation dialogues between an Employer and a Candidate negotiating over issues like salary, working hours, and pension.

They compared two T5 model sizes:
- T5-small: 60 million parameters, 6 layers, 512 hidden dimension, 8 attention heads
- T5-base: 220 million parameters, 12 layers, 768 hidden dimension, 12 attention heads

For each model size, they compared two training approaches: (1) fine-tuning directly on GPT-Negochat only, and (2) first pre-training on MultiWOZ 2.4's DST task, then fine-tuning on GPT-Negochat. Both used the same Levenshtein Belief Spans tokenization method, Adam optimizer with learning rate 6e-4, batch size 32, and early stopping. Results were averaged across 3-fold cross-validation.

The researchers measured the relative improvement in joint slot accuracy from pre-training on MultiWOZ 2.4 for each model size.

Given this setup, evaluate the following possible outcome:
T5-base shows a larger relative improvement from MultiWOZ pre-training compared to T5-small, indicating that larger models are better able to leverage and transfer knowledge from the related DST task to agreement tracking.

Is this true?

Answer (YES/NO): NO